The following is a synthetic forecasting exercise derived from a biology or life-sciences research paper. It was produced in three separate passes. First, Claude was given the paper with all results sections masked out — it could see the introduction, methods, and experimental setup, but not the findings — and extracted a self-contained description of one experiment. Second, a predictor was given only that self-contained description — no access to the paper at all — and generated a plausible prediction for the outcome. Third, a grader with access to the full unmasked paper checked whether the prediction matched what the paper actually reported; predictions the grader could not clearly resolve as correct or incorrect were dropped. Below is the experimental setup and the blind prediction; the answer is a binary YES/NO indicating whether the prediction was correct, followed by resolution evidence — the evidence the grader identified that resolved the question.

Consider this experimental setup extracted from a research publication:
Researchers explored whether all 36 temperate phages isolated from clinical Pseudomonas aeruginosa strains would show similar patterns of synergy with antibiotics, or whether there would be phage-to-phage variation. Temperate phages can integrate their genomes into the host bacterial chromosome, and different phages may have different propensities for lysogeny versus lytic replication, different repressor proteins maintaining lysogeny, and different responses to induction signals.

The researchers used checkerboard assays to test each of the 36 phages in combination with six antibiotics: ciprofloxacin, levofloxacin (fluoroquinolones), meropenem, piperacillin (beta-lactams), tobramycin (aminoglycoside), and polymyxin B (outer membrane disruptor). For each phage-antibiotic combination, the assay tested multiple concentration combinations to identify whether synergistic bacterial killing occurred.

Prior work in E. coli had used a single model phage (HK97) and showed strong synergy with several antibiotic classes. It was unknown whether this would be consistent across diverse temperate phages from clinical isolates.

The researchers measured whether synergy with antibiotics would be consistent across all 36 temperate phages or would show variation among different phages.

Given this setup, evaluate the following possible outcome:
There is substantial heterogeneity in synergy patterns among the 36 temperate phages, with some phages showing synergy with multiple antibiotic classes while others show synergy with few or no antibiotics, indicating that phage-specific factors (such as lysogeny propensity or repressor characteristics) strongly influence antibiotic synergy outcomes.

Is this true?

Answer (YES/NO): NO